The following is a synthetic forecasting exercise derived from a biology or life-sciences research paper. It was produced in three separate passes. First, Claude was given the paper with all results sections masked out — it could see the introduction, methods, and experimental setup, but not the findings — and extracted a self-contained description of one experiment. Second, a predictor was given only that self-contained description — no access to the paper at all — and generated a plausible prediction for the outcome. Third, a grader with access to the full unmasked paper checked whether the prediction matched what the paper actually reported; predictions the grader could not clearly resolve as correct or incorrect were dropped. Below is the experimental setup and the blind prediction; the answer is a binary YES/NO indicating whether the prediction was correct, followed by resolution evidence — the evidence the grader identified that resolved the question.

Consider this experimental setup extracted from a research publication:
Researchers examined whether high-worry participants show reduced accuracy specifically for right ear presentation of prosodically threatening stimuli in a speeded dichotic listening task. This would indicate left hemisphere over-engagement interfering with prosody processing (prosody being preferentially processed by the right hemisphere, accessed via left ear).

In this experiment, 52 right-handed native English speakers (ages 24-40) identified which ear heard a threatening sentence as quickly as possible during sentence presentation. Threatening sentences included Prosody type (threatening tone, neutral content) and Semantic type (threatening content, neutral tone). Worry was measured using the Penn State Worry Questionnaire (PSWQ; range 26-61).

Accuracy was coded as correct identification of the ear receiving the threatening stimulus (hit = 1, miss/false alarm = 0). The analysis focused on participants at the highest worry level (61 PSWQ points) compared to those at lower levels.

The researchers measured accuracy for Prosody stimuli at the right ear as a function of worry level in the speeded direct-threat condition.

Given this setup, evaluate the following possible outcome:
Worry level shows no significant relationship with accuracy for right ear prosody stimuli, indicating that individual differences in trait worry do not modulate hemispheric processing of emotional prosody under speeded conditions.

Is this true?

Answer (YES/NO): YES